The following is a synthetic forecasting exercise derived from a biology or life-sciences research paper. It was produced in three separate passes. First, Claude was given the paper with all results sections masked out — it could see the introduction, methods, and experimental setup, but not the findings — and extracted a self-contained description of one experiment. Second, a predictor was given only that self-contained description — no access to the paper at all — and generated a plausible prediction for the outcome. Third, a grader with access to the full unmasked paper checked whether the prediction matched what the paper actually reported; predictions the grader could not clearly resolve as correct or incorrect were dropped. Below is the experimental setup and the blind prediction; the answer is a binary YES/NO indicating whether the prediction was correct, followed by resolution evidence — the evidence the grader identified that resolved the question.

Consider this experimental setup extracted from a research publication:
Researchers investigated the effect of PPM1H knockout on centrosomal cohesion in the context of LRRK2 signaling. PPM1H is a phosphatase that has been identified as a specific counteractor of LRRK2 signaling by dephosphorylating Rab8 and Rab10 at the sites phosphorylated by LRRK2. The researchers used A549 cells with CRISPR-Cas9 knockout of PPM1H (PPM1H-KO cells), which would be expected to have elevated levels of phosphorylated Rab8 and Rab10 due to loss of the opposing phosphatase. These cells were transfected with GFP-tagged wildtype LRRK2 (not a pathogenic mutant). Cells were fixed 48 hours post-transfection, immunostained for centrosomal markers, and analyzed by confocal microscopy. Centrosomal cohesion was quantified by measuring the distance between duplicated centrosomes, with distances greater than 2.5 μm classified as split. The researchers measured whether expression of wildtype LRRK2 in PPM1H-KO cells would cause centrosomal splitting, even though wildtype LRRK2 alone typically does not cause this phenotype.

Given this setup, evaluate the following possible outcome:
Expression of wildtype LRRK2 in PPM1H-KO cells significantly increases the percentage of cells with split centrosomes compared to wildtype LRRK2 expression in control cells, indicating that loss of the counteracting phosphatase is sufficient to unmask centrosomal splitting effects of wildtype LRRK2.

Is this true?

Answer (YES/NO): YES